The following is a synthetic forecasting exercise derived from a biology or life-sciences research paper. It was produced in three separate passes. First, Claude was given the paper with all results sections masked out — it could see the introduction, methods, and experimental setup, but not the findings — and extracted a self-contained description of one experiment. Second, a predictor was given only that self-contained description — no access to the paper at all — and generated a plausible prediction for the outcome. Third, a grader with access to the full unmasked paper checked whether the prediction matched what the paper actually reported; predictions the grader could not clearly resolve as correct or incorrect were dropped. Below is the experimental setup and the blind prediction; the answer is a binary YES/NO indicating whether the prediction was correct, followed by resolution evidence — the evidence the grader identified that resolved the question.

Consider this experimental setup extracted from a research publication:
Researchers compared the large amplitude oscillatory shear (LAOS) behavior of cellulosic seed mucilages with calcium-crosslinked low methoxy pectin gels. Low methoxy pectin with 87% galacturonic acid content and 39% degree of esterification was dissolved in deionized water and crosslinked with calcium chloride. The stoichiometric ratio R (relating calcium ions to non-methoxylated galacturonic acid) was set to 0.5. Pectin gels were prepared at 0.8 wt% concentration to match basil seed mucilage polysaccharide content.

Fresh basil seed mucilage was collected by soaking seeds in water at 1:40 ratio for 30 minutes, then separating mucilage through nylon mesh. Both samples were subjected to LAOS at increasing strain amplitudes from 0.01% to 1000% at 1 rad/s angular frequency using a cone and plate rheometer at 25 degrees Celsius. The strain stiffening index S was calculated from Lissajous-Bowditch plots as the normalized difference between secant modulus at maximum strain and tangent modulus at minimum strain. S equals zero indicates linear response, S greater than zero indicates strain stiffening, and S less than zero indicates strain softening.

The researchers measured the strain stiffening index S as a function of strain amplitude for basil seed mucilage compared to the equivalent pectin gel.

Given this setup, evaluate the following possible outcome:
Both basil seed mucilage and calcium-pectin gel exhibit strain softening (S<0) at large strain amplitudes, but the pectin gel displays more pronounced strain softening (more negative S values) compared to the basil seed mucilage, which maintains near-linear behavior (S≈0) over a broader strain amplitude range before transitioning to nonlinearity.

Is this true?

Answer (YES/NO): NO